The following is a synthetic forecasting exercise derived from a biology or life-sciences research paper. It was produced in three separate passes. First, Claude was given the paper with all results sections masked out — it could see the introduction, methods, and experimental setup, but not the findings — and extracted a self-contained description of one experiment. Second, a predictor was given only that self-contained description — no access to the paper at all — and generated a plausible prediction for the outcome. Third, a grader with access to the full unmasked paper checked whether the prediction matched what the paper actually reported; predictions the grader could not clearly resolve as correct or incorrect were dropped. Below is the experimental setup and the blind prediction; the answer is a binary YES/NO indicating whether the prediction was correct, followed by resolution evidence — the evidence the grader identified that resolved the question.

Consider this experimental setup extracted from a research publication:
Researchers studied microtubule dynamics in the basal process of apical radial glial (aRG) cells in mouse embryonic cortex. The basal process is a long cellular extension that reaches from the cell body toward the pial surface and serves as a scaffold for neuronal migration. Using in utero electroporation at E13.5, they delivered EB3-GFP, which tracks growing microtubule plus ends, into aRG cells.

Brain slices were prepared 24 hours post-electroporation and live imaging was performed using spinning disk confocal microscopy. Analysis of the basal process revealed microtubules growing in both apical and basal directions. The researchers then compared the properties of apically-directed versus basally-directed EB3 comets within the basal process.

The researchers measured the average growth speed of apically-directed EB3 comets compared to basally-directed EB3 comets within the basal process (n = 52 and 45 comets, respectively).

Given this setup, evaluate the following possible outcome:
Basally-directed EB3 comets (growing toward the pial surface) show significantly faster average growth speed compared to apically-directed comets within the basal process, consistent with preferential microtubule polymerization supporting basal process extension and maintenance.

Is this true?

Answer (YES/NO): NO